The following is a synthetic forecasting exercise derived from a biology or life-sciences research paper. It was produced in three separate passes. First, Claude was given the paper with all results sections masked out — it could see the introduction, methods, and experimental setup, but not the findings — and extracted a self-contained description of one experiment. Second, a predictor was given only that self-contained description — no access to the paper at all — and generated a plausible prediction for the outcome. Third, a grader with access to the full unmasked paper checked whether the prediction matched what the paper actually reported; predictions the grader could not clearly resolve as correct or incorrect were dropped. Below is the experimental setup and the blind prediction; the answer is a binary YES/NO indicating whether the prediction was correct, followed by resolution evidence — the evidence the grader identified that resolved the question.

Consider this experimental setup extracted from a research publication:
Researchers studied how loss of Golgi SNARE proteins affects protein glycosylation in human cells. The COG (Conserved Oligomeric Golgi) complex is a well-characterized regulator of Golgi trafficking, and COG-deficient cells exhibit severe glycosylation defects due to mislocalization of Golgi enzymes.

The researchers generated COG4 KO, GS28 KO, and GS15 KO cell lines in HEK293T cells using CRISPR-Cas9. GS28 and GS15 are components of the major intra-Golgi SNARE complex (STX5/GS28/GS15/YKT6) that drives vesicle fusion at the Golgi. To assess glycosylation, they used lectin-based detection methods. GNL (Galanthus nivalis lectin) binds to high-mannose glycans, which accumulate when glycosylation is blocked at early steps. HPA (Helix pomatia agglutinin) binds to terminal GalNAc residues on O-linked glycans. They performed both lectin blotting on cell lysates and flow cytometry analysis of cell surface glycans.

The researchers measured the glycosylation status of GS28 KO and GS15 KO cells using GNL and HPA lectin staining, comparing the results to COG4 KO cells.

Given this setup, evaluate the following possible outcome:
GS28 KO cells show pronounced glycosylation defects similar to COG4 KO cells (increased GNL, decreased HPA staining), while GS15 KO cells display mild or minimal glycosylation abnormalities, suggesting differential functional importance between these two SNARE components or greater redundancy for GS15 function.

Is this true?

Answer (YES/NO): NO